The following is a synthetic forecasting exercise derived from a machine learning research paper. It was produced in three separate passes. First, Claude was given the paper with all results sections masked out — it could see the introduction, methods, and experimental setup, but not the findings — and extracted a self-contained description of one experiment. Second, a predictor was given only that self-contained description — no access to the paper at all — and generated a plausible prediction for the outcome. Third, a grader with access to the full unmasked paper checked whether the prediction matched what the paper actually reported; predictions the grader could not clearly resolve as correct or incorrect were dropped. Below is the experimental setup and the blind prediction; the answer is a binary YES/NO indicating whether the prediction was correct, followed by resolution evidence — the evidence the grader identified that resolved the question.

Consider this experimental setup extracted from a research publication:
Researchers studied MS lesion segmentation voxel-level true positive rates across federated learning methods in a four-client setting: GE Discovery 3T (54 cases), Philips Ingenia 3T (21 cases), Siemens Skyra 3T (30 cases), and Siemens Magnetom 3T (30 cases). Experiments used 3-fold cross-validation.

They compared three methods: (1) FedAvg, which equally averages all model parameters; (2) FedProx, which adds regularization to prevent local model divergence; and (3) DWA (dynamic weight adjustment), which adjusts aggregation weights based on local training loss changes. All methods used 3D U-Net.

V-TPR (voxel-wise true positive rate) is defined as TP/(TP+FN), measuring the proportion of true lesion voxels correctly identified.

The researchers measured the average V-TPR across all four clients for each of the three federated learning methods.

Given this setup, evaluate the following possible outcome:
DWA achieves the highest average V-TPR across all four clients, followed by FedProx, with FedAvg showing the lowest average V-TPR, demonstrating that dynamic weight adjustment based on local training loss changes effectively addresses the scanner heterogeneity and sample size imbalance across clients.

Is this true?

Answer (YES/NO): YES